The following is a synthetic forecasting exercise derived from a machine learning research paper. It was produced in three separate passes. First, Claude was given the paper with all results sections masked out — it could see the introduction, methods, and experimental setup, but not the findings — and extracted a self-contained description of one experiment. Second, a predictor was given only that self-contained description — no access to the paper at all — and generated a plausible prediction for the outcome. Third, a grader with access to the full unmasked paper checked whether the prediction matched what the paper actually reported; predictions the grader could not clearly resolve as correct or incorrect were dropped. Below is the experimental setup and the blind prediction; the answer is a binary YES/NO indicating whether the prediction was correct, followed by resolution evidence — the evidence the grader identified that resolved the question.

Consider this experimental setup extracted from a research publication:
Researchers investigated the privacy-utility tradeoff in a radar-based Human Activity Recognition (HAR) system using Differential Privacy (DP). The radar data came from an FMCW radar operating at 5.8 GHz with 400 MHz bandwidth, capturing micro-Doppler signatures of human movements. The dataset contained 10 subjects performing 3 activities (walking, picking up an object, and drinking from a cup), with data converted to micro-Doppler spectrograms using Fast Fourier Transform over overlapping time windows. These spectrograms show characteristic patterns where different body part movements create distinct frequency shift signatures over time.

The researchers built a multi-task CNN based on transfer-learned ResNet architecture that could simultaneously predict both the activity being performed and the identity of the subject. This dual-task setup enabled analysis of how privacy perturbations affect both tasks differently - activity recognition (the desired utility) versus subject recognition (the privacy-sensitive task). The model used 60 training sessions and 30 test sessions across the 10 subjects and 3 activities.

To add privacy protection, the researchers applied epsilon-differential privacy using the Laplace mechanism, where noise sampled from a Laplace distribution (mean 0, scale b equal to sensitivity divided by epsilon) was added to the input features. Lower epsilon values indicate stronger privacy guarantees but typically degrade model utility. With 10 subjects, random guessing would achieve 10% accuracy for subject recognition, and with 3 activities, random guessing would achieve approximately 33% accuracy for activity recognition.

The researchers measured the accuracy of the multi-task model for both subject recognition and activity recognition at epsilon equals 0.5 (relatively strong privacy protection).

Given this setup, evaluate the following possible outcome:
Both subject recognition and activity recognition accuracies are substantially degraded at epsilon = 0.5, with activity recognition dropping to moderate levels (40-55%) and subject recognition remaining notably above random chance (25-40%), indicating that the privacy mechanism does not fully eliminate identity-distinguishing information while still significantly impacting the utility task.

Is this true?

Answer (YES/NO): NO